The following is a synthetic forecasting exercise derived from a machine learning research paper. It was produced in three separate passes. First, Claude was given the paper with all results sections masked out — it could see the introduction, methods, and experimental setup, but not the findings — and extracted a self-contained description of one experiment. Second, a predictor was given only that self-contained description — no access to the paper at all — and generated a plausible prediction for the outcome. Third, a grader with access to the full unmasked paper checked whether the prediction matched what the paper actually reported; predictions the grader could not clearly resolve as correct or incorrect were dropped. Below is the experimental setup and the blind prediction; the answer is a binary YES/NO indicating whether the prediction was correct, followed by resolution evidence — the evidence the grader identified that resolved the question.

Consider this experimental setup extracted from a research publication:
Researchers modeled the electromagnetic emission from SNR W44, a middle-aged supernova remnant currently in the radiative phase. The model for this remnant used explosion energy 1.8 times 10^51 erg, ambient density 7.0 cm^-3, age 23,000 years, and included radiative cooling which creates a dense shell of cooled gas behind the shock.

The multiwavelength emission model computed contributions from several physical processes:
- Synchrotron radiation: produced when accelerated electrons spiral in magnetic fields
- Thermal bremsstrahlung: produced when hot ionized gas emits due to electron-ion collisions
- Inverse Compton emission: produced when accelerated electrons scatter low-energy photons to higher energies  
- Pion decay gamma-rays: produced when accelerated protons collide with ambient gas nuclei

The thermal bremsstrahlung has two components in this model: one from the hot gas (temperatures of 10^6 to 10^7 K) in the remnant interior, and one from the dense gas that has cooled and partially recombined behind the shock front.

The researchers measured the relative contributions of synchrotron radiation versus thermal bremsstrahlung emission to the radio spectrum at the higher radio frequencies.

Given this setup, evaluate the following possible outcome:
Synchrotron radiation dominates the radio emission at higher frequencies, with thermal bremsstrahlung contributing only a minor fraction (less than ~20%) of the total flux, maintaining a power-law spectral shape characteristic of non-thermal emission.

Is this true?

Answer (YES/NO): NO